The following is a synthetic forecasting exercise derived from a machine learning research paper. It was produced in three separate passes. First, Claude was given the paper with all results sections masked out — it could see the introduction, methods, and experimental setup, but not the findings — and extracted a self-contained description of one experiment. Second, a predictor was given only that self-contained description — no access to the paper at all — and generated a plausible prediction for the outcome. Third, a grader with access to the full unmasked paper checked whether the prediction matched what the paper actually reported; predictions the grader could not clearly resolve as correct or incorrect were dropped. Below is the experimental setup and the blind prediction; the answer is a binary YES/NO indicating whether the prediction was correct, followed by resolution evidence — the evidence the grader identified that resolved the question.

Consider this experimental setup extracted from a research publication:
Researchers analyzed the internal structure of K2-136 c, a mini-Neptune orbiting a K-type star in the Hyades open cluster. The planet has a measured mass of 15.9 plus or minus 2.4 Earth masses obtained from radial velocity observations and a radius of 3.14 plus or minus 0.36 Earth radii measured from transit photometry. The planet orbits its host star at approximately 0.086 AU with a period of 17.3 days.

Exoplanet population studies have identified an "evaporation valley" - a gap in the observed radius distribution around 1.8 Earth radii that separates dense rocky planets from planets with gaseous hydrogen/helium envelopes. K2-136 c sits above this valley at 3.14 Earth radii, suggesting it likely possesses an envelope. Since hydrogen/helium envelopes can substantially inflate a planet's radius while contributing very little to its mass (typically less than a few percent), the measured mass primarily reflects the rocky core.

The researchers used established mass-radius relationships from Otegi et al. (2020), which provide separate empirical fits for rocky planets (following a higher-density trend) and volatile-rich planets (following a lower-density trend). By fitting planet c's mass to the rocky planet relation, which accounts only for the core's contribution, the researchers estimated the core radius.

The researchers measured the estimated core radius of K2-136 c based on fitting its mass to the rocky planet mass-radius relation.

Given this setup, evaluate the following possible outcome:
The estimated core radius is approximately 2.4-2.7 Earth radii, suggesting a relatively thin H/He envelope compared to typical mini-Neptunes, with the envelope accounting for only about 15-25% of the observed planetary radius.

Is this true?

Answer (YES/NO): NO